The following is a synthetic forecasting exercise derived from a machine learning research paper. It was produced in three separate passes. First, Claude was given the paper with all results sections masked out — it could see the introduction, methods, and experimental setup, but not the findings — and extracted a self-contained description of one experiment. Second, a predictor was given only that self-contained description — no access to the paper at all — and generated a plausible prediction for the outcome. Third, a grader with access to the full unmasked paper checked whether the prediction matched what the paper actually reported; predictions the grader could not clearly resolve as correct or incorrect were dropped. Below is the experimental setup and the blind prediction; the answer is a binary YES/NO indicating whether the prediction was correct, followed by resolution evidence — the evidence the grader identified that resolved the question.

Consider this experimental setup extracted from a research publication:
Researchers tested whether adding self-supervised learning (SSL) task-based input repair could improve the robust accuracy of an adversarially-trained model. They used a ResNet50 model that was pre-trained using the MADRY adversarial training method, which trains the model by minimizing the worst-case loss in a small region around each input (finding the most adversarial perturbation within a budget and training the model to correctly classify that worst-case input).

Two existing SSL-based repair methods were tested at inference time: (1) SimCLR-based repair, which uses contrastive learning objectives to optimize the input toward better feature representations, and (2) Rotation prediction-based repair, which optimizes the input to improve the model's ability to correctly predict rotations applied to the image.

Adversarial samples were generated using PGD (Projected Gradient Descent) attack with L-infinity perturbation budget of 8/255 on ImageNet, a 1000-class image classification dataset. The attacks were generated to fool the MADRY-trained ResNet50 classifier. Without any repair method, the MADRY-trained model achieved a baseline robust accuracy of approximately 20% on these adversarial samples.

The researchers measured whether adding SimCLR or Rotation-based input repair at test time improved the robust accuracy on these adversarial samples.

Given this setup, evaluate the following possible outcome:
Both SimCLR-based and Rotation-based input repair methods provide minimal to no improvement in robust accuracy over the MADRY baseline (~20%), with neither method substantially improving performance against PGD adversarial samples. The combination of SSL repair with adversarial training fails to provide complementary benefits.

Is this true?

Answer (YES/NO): YES